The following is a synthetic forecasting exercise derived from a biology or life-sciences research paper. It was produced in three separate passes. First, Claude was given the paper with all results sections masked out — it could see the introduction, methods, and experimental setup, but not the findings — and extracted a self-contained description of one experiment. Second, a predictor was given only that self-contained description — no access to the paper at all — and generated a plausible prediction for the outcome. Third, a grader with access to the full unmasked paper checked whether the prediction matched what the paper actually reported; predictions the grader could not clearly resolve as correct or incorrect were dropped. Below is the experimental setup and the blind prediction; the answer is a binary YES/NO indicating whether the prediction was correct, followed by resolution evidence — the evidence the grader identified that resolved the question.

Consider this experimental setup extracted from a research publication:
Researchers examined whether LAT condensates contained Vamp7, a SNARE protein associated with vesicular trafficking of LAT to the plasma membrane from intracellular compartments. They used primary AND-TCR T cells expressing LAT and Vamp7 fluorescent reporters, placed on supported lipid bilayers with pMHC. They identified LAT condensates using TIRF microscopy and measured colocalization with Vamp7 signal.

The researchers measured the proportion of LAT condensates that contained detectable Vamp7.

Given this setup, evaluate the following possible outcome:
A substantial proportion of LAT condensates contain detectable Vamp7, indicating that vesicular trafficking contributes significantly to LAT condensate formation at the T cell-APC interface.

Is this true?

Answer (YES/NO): NO